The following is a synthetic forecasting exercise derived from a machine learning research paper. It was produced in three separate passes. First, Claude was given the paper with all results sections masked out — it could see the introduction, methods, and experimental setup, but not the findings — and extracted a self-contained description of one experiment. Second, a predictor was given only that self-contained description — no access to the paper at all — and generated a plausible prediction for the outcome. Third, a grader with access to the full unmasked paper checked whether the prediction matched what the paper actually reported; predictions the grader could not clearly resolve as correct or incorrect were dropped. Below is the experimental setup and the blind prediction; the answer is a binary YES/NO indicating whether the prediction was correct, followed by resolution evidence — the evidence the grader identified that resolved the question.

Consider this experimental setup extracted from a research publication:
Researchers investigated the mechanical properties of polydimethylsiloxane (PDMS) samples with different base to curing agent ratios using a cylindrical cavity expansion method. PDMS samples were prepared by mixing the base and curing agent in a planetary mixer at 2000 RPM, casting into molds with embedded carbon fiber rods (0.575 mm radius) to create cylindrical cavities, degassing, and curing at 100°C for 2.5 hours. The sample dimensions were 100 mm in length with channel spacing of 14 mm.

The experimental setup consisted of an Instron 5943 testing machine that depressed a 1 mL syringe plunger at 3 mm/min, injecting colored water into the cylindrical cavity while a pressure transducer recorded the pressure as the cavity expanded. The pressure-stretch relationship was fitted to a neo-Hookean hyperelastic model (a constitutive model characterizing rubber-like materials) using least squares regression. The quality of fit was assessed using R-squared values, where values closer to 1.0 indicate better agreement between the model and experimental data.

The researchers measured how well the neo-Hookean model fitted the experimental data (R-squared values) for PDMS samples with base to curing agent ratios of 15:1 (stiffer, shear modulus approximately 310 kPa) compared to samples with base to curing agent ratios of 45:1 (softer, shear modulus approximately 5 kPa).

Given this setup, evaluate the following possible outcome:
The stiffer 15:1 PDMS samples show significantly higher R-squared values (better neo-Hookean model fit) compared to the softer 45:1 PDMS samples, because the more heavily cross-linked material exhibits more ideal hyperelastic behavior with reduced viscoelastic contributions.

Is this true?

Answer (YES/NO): NO